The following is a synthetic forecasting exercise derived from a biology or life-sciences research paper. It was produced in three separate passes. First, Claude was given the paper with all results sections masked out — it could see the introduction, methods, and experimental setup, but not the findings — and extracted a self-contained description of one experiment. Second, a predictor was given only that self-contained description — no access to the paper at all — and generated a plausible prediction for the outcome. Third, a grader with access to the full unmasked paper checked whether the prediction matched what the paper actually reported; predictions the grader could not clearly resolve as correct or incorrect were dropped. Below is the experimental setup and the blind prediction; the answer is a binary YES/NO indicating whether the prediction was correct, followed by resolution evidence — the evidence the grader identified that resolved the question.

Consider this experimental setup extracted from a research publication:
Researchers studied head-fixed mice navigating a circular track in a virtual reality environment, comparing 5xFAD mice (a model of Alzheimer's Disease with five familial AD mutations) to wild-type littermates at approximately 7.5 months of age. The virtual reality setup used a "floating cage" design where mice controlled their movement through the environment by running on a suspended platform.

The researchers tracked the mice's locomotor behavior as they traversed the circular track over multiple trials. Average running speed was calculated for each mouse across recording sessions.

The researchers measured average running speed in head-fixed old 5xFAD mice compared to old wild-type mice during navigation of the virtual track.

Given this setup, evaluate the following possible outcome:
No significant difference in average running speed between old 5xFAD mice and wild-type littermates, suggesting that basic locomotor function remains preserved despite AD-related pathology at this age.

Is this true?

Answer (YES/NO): NO